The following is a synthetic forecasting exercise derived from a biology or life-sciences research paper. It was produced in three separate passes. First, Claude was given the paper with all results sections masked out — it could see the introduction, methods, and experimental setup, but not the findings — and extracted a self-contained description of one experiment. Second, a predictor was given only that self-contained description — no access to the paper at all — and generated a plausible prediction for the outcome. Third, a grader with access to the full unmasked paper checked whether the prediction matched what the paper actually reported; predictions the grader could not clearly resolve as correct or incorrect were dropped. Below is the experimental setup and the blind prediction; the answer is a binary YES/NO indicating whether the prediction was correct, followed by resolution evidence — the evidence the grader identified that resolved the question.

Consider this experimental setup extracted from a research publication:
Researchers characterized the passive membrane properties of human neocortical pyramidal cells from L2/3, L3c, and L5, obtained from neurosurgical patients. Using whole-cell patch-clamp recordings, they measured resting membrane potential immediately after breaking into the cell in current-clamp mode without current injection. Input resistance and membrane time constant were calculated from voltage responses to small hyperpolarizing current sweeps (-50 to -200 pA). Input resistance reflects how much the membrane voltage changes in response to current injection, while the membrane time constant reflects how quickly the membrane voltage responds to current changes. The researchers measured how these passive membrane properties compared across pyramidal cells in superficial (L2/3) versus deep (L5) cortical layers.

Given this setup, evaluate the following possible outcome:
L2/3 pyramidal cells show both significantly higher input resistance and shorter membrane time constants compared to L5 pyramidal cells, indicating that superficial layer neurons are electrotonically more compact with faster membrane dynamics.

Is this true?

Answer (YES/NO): NO